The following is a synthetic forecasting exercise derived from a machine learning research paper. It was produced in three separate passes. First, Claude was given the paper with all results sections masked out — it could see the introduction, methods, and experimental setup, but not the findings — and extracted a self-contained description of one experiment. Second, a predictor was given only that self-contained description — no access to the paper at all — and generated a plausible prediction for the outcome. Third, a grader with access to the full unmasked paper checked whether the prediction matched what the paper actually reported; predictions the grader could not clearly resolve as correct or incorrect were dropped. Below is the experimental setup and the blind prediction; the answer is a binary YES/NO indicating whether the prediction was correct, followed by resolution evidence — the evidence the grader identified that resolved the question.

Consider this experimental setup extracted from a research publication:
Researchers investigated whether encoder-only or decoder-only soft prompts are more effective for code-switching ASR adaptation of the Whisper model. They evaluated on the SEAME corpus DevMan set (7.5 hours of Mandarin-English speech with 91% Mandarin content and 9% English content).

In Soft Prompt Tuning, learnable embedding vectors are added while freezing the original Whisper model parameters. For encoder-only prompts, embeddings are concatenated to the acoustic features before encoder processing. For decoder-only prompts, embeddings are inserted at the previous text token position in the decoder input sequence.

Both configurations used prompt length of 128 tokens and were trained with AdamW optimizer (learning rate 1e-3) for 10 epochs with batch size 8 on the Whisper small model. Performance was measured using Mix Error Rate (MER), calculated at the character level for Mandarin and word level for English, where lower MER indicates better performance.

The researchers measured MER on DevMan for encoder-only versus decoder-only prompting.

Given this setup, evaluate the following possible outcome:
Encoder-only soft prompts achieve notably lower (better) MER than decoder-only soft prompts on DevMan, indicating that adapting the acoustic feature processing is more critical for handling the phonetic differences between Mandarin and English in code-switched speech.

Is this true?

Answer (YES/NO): NO